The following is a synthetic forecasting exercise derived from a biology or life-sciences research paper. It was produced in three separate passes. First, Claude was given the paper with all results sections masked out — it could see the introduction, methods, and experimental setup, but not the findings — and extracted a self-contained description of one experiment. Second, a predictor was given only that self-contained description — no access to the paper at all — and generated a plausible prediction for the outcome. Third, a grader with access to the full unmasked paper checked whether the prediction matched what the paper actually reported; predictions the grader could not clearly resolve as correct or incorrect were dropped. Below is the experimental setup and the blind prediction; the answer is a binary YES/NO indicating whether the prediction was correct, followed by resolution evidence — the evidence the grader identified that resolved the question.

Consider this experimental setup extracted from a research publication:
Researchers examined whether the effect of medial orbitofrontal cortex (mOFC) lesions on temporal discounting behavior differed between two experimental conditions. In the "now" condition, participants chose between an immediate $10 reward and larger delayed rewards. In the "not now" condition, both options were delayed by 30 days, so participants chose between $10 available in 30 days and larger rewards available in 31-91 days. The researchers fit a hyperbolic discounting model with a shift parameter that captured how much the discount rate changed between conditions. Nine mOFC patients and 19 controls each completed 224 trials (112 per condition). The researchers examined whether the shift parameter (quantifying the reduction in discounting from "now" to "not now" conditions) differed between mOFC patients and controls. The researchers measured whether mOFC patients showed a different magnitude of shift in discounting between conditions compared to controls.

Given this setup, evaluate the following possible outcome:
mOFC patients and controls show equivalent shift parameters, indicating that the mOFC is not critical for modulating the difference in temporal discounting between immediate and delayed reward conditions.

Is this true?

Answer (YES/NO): NO